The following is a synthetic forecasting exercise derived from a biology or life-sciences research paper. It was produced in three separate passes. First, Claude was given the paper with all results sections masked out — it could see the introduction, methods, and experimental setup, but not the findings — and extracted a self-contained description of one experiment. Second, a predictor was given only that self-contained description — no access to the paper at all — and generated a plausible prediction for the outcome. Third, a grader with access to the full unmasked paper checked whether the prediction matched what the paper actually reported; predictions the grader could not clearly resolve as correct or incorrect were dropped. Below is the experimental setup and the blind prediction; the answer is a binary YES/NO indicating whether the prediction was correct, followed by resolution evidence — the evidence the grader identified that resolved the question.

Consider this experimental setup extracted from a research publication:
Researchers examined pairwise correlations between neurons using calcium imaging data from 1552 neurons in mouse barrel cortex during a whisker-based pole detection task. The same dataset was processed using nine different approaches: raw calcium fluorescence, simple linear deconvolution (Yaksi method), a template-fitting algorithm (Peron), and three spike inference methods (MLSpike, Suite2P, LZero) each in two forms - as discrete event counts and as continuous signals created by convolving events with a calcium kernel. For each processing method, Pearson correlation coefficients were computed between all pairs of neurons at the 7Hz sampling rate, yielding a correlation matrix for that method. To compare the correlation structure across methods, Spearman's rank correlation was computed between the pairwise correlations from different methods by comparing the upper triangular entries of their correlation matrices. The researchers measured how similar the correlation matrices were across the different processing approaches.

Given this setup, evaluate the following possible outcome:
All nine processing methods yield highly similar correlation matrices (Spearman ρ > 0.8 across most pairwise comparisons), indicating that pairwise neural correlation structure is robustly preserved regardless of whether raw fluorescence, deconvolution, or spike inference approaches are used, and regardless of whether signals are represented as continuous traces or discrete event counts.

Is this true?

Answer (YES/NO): NO